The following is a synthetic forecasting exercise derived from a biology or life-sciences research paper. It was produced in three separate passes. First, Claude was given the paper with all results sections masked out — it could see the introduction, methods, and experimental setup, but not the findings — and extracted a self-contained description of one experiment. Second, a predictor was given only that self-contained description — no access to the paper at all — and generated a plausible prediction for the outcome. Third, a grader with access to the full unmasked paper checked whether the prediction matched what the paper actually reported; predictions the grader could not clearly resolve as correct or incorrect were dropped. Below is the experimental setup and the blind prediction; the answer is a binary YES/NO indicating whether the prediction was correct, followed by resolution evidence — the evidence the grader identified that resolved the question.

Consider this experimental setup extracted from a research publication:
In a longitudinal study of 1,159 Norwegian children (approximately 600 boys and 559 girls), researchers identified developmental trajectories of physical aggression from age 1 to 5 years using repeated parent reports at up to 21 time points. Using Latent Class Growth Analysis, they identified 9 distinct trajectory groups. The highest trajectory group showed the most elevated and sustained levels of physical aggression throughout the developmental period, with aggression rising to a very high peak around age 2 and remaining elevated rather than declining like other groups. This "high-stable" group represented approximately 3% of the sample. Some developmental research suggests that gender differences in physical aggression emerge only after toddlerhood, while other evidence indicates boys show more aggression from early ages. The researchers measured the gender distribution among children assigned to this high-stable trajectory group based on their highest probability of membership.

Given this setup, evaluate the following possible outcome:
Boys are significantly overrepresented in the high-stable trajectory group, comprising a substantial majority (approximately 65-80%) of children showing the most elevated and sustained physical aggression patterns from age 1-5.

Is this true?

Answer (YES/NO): YES